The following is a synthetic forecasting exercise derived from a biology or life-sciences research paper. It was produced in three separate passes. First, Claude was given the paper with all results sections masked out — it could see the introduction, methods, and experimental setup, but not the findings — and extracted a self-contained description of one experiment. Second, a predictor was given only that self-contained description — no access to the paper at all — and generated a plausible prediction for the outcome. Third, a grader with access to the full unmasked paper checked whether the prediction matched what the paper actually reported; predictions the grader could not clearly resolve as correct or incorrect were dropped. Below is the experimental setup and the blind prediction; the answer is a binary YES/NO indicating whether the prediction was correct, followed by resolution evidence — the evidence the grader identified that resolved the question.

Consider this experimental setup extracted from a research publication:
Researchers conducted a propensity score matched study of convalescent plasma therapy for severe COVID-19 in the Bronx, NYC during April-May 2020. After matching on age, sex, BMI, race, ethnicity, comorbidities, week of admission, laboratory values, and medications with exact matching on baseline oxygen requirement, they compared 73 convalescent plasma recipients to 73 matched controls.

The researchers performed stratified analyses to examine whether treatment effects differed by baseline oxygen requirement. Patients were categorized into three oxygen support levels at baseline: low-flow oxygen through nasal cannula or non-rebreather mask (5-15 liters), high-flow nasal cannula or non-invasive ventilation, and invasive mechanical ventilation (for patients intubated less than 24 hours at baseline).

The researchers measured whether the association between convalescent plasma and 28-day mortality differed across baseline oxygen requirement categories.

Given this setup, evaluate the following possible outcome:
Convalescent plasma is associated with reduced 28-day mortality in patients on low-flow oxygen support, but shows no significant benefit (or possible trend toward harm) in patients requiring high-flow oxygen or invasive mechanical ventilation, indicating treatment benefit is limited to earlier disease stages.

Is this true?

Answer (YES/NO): NO